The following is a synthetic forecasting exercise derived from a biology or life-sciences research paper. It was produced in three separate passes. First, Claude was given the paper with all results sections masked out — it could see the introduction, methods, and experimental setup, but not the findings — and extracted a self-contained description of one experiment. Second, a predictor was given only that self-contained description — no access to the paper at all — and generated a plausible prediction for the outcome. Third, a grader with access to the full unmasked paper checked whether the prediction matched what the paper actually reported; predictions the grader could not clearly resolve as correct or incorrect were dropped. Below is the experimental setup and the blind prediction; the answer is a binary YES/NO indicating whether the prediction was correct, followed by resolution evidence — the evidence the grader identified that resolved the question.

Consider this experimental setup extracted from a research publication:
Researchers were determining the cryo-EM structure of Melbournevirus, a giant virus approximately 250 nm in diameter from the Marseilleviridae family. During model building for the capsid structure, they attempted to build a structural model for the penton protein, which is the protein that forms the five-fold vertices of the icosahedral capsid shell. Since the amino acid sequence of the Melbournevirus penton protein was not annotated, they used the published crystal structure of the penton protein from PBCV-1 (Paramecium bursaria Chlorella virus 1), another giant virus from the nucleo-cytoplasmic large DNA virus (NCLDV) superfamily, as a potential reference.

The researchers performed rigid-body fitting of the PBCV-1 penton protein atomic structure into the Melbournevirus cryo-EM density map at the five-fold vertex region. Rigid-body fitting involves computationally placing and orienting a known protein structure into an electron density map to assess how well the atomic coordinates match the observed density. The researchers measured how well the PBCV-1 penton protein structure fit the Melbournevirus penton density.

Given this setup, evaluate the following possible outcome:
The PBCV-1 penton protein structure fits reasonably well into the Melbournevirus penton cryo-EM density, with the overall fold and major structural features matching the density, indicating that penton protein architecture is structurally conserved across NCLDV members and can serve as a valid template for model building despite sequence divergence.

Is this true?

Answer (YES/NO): NO